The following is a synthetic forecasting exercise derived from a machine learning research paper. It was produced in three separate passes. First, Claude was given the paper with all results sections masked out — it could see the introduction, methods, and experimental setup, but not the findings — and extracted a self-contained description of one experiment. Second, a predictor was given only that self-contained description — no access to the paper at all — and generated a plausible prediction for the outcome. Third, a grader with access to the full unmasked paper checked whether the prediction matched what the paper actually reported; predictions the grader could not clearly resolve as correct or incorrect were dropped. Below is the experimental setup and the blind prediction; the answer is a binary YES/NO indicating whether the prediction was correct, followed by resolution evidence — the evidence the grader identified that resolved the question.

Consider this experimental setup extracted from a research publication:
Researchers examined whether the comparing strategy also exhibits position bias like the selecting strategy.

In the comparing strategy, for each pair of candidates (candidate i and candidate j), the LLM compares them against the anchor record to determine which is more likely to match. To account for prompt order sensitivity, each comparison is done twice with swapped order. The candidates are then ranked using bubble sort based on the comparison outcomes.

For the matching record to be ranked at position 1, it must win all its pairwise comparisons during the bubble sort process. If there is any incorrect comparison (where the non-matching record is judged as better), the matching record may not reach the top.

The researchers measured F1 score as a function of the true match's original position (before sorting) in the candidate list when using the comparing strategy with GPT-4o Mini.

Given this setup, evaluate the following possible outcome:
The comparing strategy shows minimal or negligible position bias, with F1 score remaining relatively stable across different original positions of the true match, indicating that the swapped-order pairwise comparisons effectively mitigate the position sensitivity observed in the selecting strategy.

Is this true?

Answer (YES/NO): NO